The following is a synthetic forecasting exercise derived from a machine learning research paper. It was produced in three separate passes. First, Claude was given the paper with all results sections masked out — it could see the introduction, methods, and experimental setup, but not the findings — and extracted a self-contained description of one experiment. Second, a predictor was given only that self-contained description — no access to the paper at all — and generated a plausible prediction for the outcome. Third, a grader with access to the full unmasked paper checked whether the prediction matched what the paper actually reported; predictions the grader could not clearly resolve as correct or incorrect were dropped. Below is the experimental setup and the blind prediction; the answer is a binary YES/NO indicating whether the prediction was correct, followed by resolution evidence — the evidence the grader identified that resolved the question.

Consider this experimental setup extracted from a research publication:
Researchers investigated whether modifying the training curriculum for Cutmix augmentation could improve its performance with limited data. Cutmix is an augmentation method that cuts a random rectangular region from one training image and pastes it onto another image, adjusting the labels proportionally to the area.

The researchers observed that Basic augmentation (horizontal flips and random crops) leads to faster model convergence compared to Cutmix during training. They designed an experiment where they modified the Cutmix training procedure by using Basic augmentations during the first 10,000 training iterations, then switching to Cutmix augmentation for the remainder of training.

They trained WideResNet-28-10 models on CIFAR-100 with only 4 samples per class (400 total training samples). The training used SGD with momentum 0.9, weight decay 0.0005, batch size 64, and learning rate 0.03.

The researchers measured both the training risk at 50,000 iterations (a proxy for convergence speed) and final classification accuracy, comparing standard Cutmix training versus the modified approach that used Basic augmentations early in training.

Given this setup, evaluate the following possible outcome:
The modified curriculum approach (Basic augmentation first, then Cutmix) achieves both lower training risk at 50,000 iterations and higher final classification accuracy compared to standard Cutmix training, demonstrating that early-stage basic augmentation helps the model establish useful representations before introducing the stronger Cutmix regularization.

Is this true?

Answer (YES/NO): YES